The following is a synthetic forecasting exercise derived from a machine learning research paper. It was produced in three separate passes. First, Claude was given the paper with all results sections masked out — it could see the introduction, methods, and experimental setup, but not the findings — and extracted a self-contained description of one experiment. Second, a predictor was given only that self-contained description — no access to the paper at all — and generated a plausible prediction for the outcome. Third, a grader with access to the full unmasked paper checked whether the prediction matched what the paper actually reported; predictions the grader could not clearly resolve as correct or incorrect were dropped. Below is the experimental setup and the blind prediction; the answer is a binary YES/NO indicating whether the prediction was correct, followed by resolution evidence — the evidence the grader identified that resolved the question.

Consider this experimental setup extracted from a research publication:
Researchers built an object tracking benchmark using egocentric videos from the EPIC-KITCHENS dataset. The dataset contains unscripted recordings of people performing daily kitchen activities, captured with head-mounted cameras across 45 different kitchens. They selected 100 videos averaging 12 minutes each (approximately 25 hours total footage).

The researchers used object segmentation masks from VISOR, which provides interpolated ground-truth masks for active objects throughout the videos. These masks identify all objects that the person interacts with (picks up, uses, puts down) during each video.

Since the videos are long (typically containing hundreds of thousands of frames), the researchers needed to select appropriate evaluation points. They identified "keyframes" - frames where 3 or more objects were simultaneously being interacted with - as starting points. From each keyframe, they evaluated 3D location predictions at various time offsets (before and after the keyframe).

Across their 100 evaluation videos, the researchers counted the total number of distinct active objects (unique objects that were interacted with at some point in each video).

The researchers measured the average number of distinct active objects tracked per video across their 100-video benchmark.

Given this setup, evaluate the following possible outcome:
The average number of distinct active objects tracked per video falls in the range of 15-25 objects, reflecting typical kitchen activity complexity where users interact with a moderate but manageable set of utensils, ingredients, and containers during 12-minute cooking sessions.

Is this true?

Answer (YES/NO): YES